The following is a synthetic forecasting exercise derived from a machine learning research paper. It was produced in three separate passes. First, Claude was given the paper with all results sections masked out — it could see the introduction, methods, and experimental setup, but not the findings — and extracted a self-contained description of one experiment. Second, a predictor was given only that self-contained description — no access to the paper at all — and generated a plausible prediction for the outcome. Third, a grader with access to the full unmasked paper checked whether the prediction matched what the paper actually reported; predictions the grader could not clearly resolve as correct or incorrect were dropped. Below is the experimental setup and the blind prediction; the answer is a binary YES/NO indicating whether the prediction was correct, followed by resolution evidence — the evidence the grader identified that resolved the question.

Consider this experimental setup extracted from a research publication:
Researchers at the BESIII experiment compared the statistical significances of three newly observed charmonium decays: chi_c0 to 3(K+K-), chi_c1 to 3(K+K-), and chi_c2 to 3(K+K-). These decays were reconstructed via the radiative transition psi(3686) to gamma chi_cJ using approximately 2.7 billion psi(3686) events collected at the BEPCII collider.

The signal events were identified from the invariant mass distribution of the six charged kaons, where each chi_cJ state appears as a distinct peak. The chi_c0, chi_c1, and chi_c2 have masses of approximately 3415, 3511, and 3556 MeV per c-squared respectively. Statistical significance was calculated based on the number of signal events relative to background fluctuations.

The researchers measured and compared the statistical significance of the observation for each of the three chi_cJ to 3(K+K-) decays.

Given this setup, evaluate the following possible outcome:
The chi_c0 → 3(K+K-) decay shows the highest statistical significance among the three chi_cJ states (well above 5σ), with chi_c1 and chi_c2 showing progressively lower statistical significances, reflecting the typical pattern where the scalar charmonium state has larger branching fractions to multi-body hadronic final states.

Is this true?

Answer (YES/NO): NO